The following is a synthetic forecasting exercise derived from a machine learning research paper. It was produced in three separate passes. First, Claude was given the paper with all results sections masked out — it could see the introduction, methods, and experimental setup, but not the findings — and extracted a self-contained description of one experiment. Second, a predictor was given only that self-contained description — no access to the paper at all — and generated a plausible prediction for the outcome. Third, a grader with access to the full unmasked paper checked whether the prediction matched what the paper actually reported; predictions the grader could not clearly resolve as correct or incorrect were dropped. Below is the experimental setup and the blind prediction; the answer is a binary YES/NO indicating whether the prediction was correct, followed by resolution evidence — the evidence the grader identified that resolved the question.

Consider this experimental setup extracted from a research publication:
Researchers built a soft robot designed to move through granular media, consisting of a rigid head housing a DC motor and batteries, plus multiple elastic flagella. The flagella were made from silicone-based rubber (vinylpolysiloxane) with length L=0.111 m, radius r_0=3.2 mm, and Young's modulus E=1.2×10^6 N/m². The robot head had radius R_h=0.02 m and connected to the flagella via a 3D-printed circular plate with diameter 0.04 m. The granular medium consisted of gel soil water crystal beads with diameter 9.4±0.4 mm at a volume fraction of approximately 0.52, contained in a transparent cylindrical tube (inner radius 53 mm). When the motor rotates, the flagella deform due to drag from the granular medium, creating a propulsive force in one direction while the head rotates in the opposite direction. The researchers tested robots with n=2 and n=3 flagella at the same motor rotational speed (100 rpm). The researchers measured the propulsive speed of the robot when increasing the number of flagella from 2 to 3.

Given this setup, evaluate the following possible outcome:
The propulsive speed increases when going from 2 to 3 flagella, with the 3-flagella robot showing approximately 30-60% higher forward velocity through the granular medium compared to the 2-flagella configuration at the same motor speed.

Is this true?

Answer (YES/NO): NO